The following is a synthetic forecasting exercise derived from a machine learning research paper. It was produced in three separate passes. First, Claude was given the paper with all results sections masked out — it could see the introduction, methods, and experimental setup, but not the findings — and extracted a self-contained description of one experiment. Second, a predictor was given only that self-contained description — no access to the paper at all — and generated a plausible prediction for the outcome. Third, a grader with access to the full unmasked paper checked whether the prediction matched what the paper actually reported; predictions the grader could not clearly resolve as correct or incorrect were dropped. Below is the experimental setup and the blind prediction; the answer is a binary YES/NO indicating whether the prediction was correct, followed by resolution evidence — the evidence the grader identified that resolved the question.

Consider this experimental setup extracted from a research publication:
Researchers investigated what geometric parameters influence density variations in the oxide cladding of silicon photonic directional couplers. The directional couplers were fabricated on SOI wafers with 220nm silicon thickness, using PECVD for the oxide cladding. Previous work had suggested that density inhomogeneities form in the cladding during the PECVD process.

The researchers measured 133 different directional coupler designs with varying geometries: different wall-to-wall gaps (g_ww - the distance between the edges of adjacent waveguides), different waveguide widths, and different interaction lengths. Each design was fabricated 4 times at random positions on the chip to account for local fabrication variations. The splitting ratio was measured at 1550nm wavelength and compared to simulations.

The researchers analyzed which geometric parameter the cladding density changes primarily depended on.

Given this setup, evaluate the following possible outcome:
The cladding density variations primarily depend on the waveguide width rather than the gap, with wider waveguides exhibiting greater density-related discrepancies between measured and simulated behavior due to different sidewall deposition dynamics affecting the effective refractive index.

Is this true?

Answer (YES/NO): NO